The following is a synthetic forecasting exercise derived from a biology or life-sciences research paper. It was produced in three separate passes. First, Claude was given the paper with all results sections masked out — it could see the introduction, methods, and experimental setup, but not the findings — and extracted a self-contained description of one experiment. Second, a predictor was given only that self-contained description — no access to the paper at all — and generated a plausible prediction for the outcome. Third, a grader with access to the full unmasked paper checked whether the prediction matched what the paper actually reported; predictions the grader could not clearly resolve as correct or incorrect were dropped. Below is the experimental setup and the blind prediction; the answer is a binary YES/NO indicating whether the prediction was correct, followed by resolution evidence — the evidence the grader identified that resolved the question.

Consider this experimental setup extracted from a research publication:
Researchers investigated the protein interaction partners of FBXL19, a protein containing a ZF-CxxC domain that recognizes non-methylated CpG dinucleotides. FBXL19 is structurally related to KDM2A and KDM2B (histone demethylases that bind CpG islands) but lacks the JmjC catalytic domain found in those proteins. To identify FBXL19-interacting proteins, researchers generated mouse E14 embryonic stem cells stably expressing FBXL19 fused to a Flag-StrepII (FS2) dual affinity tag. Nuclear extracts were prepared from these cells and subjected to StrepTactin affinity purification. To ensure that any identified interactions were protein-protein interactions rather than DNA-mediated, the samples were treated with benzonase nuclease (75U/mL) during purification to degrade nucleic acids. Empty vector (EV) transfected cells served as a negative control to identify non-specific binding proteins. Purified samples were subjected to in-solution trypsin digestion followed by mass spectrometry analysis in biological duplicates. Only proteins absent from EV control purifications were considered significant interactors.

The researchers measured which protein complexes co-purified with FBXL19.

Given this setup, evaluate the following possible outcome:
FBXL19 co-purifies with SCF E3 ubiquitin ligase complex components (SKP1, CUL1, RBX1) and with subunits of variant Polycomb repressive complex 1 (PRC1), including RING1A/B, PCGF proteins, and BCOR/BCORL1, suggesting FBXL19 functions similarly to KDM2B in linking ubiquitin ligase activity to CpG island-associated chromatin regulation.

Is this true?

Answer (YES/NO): NO